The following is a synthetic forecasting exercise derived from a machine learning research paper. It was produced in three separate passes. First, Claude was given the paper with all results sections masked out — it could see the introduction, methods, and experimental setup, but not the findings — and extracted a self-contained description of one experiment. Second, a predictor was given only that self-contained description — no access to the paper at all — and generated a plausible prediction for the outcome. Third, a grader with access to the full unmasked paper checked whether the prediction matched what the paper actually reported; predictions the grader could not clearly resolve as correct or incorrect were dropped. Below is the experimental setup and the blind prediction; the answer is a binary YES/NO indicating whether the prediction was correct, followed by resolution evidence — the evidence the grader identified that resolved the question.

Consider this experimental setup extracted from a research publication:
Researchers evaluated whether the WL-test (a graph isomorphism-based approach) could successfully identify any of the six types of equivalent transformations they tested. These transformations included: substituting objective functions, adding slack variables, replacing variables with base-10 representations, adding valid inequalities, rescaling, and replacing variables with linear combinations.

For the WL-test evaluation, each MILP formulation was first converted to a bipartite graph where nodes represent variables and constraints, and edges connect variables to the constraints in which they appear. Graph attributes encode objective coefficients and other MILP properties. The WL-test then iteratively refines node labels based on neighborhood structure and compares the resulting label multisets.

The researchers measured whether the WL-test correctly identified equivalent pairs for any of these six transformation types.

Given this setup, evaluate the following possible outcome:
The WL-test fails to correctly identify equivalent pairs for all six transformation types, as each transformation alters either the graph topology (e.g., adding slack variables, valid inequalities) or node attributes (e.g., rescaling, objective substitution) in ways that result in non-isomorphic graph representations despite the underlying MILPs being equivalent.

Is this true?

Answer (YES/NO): YES